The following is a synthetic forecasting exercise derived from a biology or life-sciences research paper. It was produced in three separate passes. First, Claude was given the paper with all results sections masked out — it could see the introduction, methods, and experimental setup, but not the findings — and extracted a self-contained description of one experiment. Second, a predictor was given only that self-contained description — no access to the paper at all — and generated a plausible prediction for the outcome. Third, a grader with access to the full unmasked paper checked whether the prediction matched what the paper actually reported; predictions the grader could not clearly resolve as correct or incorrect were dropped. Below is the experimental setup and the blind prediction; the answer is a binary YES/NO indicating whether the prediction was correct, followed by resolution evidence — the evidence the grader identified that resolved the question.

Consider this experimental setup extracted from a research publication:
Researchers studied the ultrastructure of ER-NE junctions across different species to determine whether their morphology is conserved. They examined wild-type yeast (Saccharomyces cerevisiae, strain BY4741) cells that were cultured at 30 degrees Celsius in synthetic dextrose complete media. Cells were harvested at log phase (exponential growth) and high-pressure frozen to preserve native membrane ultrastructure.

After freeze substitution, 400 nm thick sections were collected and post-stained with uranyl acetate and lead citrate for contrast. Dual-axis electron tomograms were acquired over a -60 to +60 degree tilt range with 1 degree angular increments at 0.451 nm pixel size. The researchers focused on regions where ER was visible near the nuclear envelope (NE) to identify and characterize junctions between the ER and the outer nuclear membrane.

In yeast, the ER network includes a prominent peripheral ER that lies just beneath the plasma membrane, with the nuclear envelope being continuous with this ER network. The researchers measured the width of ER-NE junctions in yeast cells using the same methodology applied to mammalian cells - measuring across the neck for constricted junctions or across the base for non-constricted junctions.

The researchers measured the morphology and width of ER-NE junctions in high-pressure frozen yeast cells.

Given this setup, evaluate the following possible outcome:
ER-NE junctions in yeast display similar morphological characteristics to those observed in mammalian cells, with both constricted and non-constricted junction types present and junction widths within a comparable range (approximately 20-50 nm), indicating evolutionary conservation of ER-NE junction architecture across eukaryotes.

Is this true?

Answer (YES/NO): NO